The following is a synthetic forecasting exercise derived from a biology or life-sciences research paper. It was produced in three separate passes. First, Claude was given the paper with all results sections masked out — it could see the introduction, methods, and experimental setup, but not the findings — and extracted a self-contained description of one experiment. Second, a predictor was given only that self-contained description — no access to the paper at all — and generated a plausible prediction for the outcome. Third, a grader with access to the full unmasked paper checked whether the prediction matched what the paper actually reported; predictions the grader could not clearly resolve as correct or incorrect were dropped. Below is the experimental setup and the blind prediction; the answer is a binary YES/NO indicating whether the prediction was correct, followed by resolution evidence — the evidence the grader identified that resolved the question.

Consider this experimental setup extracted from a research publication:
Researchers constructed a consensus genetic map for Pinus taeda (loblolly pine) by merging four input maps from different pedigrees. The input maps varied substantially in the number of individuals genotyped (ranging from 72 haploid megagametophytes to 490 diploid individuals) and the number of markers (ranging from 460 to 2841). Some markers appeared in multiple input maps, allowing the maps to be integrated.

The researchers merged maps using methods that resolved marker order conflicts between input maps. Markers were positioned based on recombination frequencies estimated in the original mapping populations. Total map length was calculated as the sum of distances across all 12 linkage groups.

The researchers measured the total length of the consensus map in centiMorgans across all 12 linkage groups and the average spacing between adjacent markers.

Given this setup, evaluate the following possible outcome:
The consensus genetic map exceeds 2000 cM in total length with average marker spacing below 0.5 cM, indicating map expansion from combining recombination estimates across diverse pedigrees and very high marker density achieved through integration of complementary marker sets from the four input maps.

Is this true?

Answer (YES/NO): YES